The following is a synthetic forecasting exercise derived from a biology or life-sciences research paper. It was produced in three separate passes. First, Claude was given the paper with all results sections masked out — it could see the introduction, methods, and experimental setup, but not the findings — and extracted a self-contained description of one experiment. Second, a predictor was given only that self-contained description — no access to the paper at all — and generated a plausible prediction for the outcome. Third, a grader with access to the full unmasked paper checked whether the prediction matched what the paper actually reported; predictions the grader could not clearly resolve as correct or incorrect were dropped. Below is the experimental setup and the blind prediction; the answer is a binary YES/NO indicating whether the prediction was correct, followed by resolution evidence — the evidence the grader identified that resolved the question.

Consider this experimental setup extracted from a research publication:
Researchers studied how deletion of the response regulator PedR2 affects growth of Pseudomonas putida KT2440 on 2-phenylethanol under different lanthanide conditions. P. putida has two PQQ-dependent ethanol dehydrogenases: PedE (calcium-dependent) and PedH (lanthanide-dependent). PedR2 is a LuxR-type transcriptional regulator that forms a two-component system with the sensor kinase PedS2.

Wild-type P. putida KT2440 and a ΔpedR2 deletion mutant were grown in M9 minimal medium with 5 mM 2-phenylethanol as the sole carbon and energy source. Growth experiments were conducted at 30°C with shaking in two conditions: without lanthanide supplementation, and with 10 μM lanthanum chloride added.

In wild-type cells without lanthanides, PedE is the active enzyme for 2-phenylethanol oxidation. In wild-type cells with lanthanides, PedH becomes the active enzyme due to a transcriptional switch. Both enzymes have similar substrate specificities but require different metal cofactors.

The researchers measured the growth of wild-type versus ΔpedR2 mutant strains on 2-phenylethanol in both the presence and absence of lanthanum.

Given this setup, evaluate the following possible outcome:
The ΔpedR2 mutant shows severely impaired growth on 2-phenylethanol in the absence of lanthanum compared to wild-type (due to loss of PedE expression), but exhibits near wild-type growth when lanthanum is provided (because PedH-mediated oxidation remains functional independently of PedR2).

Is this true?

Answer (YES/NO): YES